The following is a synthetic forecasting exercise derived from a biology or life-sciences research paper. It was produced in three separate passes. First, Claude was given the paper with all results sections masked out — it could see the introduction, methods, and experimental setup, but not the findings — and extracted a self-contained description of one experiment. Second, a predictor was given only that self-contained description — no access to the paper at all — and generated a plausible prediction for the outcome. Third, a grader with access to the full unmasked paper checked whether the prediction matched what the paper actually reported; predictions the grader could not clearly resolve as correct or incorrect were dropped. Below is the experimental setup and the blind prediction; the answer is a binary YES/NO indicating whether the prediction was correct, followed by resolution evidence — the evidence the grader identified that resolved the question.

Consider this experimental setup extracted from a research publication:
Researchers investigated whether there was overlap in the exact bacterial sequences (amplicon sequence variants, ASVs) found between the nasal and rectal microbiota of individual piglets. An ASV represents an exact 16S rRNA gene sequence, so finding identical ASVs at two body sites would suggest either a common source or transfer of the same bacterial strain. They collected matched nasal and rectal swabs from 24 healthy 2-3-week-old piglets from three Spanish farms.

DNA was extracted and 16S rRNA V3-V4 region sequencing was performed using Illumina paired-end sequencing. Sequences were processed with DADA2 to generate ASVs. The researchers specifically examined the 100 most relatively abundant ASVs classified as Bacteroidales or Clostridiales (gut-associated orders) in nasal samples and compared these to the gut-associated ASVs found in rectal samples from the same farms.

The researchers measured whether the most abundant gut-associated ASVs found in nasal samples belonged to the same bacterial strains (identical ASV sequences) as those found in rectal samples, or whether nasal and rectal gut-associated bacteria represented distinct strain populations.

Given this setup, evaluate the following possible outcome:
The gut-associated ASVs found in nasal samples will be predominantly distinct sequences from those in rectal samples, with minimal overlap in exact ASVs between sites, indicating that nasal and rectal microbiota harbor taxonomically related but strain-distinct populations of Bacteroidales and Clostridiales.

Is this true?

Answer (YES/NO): NO